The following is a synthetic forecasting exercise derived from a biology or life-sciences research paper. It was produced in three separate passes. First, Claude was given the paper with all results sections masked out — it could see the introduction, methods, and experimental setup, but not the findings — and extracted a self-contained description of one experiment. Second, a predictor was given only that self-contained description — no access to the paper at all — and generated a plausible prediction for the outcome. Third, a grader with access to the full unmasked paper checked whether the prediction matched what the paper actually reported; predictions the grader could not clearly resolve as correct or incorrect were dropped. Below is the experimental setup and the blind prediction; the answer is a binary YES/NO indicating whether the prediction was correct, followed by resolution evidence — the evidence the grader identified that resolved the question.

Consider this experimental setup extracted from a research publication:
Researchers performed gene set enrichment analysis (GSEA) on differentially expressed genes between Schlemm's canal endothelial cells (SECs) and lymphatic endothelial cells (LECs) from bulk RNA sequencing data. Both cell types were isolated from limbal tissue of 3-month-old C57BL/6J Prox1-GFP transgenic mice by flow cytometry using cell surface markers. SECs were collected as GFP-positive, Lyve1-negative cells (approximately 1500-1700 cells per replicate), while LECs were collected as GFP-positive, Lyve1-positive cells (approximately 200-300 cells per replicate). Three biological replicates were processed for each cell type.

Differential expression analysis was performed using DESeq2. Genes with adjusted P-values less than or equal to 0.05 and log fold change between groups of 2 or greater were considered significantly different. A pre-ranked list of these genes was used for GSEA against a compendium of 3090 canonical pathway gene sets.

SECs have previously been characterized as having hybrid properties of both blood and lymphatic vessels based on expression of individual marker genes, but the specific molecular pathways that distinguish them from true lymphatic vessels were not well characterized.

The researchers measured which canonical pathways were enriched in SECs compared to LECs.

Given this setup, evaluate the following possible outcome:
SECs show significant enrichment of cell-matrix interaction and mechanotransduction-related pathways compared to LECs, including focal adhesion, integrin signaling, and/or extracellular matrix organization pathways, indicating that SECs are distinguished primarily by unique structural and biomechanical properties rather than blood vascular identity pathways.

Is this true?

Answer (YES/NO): YES